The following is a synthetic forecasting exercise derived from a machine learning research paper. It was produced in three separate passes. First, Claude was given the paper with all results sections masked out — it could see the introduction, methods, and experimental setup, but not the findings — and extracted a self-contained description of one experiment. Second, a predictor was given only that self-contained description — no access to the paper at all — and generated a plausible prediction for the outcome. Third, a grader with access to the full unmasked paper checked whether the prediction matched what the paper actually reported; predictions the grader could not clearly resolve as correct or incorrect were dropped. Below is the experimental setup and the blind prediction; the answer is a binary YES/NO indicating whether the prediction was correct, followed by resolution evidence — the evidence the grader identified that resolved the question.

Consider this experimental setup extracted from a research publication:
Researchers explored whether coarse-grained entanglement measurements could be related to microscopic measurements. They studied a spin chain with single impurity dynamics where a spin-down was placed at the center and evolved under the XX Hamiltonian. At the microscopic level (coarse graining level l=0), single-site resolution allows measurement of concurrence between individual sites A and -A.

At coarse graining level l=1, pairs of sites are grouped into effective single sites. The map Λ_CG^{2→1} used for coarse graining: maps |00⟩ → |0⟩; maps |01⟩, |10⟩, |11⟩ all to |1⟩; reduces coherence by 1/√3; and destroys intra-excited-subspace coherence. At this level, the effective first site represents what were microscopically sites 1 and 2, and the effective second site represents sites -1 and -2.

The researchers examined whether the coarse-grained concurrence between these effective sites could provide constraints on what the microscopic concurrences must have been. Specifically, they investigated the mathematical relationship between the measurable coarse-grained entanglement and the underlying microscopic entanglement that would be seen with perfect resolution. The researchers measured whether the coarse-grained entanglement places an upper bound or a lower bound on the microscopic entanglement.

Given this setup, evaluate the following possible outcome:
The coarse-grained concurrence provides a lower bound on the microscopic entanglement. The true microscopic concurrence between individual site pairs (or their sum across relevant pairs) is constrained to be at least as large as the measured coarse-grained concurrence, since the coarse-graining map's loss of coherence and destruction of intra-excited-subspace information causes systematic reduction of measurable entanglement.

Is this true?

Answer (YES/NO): YES